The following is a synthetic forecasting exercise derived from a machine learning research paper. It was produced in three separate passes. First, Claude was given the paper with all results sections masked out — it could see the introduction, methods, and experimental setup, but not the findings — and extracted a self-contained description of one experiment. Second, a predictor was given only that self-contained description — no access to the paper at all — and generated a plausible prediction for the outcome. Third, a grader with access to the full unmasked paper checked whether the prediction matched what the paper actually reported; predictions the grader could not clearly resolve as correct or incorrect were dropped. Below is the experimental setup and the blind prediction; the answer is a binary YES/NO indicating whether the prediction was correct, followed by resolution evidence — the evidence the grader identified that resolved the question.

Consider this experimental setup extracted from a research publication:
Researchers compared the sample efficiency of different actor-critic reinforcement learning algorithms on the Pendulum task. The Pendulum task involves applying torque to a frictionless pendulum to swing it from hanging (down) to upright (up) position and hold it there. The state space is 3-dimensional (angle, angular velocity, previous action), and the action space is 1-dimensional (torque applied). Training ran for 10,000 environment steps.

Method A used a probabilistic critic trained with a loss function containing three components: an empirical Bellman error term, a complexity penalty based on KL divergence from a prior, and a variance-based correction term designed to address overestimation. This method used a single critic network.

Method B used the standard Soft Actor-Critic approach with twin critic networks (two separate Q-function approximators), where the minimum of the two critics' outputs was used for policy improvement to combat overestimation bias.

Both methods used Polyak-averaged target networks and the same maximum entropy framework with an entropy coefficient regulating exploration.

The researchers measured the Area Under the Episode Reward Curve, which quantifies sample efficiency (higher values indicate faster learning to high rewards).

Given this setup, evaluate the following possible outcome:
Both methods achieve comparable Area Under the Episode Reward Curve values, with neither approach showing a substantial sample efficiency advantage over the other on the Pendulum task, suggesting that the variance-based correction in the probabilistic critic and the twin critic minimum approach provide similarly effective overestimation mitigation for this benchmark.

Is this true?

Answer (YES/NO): NO